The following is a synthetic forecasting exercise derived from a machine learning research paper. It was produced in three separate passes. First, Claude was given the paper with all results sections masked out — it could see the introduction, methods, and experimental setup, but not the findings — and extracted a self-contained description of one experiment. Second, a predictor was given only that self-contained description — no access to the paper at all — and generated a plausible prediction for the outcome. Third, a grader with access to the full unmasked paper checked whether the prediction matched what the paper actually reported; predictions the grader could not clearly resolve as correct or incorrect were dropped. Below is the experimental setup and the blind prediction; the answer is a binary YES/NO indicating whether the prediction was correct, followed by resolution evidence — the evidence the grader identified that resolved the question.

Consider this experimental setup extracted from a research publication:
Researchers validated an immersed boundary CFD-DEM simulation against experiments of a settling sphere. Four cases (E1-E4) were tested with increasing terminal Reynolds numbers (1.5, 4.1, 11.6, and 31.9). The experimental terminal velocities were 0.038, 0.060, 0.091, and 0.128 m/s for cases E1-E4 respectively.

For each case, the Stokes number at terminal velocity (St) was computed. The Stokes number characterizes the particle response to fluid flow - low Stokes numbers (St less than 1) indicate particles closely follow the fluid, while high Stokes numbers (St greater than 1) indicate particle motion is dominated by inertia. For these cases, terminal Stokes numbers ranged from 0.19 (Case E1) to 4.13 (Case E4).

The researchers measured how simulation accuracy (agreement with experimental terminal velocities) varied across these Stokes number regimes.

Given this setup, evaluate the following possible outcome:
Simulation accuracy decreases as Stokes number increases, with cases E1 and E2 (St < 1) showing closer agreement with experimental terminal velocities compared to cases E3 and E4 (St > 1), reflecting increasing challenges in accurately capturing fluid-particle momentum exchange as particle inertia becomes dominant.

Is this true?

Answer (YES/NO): NO